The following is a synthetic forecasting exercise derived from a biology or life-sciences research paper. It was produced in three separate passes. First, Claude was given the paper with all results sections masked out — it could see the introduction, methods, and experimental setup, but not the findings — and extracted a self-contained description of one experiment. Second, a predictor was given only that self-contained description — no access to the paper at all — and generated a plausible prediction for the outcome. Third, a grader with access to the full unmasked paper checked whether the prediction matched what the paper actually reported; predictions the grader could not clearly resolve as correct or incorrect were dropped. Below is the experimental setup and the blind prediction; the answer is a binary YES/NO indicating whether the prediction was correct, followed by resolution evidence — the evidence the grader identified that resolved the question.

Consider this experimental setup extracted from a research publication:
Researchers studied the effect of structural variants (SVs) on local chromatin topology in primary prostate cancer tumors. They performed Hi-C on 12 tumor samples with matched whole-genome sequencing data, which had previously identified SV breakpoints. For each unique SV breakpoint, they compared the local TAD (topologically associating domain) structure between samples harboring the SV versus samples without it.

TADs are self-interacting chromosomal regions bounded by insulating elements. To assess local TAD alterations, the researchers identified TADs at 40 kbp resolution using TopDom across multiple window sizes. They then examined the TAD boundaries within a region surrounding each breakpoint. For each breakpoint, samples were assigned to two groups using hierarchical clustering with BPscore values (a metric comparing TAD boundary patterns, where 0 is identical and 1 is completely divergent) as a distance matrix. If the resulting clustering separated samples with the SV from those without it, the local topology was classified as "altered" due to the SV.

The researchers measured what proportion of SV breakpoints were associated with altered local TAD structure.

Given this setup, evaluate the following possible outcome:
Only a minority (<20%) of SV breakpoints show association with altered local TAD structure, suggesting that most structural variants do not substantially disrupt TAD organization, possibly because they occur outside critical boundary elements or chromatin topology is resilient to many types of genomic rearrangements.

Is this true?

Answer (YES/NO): YES